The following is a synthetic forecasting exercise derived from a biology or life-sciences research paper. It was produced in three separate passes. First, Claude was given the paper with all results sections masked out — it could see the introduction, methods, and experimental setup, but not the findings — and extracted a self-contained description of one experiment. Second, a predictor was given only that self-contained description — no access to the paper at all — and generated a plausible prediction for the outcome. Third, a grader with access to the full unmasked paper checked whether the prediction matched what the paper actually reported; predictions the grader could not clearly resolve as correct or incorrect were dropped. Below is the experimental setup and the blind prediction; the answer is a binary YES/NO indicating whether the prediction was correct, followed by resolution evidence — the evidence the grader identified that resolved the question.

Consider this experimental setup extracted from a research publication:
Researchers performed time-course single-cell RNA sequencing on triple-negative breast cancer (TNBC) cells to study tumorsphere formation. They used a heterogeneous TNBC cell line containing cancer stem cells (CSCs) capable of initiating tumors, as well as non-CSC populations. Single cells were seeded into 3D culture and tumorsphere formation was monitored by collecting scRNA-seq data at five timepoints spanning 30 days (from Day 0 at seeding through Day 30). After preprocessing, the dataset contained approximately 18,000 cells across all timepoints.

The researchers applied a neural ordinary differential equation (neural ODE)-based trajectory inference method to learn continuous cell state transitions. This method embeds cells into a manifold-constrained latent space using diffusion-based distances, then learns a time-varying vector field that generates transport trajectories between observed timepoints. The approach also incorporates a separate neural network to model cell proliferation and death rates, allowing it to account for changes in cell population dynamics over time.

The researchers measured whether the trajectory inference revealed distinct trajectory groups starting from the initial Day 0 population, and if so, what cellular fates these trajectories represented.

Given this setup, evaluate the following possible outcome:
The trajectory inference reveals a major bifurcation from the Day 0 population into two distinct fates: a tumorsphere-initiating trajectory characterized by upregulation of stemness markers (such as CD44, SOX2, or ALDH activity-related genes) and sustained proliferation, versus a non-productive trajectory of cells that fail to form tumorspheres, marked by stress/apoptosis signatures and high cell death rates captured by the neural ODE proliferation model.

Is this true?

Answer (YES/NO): NO